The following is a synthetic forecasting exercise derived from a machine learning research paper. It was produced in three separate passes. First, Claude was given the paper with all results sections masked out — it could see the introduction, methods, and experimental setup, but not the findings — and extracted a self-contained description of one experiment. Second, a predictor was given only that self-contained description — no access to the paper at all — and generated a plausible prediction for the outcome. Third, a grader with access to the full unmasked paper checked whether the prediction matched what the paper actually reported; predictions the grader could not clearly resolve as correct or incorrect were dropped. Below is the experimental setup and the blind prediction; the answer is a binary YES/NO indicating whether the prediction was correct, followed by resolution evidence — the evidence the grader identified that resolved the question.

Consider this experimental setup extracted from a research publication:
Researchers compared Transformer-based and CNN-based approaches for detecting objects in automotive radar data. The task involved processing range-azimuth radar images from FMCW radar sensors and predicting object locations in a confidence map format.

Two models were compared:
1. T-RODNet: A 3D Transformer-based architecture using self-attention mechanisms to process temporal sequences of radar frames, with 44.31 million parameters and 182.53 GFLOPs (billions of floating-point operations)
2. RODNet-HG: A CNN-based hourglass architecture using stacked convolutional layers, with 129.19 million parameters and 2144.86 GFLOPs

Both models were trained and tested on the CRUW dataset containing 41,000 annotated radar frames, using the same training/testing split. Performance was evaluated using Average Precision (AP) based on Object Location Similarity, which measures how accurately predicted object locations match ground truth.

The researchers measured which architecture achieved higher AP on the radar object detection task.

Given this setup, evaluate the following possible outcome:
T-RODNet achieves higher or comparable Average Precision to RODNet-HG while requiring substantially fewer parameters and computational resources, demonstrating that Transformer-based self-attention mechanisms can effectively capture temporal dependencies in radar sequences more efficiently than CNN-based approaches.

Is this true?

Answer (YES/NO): YES